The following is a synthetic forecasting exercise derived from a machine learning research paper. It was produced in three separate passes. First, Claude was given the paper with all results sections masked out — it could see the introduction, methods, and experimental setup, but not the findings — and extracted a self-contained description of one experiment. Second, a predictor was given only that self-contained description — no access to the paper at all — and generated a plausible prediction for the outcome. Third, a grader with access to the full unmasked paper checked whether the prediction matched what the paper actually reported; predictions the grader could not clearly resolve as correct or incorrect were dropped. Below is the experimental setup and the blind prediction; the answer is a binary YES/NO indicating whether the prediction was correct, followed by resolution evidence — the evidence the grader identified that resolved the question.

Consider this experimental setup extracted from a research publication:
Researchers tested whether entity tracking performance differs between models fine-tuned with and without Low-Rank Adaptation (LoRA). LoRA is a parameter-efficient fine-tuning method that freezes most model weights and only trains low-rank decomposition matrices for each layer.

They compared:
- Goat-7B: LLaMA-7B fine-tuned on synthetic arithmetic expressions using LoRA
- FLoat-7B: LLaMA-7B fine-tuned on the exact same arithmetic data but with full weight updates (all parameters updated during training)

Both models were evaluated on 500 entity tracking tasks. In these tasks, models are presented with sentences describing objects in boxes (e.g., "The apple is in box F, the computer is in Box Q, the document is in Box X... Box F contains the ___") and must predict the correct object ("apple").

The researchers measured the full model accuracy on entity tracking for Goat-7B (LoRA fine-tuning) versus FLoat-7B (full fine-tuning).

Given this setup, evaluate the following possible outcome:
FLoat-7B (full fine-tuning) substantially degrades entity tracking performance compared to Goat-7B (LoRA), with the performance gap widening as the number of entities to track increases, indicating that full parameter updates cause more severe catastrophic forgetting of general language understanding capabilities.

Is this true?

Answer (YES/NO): NO